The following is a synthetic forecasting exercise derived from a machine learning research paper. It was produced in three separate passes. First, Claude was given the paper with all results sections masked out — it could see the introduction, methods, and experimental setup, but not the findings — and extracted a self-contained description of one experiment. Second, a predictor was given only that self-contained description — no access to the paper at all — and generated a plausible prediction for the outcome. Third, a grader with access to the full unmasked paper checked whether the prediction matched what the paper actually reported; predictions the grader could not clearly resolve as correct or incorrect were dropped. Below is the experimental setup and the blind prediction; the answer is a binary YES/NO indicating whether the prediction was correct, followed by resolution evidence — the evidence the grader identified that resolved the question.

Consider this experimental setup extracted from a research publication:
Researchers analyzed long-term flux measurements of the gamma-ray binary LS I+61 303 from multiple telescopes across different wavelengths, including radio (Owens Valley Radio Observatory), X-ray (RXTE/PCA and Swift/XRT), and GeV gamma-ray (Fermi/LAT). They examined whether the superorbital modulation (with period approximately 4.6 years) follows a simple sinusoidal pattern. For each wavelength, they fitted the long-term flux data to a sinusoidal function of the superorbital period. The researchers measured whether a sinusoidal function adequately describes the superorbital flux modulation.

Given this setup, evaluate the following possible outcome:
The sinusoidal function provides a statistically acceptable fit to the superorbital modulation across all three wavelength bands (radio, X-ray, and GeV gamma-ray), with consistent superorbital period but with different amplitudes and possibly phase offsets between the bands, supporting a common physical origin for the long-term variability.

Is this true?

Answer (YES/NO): YES